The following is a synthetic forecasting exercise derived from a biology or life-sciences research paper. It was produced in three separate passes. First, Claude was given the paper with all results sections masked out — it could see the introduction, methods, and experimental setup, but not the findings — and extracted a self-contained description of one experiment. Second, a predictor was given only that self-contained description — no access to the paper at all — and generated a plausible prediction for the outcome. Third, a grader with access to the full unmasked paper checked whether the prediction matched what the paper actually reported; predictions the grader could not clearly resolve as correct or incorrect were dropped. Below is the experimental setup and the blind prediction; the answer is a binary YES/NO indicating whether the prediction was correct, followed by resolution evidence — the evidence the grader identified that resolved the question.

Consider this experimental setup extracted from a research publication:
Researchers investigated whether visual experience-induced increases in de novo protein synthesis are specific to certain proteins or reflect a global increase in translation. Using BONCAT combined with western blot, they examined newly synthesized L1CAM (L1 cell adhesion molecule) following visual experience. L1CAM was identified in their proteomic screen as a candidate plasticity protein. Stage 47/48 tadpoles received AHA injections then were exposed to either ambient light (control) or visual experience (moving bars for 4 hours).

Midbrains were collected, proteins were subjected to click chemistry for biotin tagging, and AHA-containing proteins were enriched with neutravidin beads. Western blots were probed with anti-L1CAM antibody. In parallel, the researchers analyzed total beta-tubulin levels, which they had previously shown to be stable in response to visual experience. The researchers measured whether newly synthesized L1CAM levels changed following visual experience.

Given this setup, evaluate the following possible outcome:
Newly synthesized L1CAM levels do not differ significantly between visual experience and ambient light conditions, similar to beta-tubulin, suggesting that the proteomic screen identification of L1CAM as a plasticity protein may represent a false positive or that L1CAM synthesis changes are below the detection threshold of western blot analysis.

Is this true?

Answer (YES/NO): NO